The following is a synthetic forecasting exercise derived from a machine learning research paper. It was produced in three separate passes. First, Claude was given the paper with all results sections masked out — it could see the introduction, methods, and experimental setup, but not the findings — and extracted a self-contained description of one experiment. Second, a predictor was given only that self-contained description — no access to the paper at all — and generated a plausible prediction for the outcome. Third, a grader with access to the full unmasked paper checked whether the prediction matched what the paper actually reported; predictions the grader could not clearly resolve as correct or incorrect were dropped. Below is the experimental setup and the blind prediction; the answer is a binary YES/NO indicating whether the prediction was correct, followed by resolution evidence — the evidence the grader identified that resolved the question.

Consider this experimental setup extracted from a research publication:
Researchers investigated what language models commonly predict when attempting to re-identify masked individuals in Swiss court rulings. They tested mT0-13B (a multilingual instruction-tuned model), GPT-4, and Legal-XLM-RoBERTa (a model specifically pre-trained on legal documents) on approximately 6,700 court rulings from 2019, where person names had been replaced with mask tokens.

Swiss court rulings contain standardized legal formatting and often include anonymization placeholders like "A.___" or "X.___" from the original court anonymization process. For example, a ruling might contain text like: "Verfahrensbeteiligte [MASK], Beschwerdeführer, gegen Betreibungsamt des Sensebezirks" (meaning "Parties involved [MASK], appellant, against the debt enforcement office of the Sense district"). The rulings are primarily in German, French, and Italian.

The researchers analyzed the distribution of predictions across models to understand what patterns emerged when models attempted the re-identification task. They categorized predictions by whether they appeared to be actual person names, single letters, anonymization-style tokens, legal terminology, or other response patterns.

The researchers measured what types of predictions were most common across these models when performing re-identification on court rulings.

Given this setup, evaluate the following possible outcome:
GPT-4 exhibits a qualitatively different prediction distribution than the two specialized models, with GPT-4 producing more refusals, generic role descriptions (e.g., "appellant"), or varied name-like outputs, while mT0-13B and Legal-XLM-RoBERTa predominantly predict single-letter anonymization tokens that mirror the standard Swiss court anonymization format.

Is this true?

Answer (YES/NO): NO